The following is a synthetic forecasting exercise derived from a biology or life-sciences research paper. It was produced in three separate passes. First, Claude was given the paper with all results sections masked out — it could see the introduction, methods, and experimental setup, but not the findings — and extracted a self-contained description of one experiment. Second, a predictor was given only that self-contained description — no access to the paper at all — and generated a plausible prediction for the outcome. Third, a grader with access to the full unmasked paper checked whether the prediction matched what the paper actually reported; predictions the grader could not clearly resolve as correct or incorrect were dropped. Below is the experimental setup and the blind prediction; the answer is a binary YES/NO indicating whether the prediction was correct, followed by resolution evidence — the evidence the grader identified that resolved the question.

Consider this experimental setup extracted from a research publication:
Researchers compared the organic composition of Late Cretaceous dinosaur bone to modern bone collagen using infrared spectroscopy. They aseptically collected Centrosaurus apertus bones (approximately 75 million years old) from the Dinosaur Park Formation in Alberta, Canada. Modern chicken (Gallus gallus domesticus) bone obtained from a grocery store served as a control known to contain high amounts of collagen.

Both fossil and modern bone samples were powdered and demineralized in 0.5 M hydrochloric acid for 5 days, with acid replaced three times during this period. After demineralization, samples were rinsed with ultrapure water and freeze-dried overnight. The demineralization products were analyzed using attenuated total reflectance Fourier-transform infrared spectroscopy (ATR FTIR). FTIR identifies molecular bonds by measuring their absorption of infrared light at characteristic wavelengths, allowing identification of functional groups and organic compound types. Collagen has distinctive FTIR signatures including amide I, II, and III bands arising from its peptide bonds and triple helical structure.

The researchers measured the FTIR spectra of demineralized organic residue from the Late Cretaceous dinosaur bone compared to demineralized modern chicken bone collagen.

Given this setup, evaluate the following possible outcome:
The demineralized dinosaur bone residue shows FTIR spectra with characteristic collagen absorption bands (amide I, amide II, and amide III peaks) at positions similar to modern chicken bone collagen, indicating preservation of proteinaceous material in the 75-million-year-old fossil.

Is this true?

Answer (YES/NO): NO